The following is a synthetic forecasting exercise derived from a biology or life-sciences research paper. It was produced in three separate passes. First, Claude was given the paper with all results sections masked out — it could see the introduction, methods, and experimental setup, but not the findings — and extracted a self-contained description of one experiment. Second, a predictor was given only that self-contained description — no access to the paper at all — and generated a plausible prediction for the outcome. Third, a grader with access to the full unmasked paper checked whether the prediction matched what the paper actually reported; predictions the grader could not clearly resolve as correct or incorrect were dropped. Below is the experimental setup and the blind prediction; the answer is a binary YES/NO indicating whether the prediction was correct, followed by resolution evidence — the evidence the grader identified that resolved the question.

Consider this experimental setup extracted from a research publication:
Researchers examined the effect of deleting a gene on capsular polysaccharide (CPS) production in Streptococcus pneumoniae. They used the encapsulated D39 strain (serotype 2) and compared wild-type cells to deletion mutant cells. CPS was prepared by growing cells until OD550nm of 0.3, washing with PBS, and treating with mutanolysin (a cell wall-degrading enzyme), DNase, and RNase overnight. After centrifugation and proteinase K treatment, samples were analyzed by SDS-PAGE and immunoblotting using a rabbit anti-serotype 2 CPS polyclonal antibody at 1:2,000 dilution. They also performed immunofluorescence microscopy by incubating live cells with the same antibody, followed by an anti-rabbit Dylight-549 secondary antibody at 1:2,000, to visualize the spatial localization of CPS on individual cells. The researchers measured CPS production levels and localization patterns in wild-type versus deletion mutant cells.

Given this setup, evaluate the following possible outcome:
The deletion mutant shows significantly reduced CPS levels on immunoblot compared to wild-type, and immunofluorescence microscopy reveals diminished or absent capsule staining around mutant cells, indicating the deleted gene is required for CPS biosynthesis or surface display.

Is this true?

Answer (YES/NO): NO